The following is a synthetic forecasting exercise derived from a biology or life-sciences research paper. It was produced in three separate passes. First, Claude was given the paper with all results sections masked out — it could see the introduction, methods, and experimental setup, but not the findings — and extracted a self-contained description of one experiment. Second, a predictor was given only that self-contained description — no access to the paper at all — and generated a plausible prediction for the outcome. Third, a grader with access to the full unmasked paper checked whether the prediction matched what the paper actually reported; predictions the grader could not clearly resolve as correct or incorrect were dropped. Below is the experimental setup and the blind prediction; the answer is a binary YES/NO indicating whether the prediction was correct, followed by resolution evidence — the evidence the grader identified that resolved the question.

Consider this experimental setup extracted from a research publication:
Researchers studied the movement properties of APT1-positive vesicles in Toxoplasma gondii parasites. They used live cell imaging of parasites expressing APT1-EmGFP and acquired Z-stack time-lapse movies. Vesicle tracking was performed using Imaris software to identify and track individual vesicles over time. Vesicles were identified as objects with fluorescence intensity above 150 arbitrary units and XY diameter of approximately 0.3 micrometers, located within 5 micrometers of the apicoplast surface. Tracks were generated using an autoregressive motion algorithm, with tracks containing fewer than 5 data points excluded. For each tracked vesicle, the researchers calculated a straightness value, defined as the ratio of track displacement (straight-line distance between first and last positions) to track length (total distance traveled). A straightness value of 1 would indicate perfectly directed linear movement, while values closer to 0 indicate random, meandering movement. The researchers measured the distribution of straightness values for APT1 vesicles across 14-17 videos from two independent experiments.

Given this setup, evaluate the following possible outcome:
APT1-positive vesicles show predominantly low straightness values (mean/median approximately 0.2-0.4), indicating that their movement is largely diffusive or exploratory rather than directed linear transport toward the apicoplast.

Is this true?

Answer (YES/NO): NO